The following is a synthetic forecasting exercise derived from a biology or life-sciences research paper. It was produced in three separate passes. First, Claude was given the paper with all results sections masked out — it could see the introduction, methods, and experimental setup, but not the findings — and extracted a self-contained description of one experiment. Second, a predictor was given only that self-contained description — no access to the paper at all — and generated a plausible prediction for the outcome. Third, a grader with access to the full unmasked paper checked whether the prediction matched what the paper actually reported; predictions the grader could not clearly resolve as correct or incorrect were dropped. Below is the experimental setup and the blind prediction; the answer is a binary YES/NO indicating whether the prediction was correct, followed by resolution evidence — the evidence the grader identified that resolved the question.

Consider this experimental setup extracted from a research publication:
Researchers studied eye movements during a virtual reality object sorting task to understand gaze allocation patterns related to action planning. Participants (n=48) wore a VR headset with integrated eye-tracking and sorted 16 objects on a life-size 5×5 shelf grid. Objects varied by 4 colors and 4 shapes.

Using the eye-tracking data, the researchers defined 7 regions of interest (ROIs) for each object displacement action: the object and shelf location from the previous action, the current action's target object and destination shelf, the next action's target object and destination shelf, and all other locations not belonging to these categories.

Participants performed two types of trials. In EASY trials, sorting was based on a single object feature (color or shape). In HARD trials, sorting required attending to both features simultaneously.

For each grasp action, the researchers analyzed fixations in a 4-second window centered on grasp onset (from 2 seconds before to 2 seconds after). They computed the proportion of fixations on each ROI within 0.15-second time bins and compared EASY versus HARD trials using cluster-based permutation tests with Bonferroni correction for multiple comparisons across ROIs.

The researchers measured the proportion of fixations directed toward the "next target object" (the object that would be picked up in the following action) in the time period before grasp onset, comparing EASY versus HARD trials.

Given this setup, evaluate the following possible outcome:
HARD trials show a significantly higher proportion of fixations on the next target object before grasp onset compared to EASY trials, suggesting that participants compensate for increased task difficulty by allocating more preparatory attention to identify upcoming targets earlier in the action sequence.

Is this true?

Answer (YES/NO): YES